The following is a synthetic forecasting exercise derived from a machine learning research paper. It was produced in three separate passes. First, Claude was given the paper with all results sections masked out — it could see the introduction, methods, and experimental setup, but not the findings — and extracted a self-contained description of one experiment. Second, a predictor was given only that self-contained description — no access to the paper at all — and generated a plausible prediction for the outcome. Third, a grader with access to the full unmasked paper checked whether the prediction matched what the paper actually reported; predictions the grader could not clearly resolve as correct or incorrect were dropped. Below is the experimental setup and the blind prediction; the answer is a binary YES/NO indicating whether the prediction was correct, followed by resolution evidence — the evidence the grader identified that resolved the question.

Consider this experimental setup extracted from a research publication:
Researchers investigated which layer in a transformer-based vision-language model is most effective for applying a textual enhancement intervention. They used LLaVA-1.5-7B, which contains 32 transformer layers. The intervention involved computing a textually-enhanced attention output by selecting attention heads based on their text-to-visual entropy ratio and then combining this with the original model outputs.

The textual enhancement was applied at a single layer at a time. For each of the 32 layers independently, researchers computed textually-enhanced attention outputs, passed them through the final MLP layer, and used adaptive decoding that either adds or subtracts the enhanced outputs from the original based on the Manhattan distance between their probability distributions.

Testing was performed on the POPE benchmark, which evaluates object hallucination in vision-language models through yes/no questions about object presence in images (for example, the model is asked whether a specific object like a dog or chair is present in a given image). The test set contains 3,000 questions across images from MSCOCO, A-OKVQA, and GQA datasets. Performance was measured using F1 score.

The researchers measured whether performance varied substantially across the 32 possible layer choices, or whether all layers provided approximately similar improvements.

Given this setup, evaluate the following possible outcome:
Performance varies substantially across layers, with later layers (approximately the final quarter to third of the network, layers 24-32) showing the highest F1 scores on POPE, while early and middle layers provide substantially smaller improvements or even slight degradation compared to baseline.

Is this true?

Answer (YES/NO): NO